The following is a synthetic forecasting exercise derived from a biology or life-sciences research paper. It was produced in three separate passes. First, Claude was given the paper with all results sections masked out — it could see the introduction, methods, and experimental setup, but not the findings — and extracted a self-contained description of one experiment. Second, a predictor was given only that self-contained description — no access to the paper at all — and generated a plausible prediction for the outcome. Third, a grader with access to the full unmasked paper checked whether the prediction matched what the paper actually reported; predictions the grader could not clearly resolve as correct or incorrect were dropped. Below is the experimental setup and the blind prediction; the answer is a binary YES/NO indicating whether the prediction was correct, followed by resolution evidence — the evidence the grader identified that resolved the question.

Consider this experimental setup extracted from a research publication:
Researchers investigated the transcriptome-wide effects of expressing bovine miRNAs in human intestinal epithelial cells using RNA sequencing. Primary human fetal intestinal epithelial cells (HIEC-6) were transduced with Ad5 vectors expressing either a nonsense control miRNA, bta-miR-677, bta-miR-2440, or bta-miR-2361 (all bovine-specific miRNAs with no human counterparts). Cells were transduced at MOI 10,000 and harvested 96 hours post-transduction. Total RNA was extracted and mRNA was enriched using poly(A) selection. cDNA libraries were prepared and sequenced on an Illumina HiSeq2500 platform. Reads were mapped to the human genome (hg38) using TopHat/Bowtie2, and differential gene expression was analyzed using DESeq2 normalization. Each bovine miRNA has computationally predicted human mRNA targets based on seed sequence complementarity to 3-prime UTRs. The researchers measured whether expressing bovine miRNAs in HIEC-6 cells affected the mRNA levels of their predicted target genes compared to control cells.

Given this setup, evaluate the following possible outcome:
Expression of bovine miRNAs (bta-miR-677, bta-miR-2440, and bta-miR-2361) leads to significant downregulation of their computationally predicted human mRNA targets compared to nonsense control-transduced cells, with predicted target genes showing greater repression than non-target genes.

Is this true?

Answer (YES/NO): YES